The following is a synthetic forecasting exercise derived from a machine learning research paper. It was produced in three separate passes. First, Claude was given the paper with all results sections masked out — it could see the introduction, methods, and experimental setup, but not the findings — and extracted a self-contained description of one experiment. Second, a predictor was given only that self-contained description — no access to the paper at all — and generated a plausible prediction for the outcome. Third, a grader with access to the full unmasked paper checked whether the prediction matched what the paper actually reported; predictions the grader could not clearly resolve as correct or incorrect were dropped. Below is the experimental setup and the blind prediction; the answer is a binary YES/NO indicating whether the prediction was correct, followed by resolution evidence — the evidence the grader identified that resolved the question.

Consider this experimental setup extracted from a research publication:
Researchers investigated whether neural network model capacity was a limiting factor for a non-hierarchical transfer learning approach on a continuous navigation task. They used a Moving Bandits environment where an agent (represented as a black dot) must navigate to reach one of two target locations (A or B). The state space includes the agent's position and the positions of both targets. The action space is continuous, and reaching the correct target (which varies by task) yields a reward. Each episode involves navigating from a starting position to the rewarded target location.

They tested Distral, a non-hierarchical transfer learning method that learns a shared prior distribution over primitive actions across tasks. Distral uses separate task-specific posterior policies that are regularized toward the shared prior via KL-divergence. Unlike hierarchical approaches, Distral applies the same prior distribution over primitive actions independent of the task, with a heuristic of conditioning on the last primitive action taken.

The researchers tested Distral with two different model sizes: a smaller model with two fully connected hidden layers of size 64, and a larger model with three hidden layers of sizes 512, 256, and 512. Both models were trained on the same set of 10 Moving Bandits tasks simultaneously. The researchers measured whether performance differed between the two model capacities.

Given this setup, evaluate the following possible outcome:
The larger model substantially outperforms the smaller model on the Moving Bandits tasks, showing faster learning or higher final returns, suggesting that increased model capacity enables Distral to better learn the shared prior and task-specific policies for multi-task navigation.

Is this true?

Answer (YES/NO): NO